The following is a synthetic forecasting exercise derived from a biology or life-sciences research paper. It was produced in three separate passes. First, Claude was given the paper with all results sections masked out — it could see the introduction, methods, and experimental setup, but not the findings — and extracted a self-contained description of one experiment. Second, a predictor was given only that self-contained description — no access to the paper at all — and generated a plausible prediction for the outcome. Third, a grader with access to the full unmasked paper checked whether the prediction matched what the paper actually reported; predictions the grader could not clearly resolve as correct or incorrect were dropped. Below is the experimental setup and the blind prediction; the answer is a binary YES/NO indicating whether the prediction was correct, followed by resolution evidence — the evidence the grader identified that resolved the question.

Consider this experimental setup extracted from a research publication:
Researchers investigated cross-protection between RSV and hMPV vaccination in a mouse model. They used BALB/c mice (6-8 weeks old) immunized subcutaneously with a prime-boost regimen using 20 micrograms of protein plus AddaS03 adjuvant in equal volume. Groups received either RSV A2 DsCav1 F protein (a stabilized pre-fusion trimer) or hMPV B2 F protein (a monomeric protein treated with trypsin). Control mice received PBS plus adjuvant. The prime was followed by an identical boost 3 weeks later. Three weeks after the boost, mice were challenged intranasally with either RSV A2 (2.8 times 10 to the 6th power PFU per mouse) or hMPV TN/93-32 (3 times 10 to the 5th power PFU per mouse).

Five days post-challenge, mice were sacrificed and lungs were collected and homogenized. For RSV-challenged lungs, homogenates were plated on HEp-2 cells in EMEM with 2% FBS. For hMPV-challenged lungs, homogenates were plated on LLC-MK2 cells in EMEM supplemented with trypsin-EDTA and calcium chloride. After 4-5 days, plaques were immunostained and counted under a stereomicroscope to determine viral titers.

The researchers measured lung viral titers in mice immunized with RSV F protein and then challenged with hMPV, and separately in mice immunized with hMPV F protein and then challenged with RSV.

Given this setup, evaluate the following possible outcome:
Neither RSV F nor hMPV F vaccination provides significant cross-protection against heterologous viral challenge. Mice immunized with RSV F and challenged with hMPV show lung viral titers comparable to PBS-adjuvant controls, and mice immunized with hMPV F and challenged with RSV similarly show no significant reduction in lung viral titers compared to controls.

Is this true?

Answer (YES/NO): NO